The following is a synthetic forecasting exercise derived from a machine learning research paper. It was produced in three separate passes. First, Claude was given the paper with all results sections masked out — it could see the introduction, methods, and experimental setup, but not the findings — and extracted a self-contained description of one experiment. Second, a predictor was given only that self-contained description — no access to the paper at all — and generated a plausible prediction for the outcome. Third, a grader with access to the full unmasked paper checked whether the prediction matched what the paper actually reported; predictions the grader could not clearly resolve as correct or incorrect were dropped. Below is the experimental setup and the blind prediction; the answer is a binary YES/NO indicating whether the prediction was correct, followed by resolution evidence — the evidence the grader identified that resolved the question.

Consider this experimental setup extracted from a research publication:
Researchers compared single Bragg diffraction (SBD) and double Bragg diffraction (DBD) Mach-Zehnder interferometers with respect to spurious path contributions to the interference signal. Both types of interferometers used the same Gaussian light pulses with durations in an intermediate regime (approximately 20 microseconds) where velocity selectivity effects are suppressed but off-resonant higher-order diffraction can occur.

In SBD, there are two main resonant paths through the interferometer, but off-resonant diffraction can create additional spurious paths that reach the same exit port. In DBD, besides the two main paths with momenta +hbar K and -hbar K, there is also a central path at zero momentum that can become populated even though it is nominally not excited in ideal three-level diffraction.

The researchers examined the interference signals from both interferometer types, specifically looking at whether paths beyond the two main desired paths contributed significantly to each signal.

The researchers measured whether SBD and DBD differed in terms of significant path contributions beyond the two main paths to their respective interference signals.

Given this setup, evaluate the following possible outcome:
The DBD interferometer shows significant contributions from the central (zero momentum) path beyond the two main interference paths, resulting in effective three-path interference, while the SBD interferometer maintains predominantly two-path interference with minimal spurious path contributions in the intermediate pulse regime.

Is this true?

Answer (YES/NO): YES